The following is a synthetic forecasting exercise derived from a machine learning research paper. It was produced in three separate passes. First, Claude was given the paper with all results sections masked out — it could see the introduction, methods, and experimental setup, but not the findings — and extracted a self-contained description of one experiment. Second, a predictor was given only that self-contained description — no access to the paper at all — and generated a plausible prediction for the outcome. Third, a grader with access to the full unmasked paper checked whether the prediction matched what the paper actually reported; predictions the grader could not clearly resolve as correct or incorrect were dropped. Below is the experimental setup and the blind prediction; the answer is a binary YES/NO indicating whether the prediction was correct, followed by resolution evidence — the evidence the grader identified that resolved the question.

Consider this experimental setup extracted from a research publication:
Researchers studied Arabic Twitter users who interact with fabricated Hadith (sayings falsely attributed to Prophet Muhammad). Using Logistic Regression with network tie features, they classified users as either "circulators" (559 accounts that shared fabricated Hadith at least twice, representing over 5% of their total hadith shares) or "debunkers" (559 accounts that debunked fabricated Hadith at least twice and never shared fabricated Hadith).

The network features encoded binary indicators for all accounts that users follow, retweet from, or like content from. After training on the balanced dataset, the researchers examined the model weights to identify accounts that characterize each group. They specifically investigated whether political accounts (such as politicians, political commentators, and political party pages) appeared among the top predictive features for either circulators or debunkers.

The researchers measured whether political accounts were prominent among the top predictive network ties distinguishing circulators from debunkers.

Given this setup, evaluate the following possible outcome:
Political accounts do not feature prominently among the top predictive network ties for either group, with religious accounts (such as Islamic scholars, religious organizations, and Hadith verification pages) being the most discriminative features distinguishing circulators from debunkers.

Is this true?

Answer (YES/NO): NO